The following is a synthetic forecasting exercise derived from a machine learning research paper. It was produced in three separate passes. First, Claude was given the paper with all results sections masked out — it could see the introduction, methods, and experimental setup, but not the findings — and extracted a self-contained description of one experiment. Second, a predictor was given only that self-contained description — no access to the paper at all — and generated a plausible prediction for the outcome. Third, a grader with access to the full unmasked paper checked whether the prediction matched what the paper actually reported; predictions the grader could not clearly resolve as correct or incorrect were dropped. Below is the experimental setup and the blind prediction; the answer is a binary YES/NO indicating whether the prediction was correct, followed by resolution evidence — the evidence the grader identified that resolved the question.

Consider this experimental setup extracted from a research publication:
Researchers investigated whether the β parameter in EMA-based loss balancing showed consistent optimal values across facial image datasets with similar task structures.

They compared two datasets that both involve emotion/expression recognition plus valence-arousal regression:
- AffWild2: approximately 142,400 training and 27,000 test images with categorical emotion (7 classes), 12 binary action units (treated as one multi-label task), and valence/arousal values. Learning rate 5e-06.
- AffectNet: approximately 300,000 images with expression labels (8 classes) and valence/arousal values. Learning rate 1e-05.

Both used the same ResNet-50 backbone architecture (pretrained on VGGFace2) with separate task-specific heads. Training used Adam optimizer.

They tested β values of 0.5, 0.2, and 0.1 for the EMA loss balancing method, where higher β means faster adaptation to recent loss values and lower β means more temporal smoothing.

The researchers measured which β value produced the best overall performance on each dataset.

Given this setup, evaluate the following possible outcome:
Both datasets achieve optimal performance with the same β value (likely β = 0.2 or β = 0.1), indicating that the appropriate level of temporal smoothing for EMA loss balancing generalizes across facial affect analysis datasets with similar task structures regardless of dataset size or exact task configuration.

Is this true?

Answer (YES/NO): YES